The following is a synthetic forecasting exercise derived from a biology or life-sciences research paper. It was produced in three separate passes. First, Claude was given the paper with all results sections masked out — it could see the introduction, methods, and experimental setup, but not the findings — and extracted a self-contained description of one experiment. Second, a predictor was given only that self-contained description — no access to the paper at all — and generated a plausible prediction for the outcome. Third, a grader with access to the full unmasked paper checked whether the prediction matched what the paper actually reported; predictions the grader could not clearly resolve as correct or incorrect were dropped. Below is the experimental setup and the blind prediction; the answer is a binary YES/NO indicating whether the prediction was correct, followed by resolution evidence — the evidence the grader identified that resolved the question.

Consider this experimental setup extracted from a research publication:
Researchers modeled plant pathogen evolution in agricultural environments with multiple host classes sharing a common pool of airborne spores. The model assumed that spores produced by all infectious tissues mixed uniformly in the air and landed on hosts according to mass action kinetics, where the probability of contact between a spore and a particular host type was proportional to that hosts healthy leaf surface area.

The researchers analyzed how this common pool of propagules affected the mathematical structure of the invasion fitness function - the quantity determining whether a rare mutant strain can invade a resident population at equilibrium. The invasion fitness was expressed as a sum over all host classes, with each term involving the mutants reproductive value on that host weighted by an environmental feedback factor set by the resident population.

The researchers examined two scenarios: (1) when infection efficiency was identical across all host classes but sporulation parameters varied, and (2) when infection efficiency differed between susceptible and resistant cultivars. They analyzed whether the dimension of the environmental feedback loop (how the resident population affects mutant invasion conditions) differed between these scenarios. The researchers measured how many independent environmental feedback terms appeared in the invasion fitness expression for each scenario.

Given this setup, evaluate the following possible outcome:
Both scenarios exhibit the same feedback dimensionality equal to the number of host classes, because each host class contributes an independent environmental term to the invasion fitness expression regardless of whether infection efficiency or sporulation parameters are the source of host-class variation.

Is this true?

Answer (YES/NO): NO